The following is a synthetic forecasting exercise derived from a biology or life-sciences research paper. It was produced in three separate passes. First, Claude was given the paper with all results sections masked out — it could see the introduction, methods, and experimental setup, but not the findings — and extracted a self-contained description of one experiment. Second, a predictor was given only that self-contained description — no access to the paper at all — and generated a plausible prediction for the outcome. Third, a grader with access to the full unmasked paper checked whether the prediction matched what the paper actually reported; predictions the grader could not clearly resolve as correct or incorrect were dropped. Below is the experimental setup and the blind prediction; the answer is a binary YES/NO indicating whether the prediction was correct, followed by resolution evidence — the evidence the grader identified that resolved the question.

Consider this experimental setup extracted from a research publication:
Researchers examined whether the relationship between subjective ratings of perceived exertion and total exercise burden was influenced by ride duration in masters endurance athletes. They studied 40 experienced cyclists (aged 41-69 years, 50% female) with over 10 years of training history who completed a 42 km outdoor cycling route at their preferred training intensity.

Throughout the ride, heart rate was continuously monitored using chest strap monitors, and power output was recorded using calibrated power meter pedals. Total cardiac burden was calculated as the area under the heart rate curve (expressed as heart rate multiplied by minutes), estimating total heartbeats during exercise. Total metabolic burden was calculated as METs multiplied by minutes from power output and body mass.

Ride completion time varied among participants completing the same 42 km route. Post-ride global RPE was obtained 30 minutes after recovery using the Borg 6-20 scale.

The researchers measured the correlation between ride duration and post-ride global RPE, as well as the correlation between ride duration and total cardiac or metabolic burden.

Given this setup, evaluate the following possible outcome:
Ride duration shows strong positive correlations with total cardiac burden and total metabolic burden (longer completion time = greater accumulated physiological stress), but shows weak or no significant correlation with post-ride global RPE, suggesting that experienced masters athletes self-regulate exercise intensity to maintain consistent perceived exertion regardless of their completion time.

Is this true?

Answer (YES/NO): NO